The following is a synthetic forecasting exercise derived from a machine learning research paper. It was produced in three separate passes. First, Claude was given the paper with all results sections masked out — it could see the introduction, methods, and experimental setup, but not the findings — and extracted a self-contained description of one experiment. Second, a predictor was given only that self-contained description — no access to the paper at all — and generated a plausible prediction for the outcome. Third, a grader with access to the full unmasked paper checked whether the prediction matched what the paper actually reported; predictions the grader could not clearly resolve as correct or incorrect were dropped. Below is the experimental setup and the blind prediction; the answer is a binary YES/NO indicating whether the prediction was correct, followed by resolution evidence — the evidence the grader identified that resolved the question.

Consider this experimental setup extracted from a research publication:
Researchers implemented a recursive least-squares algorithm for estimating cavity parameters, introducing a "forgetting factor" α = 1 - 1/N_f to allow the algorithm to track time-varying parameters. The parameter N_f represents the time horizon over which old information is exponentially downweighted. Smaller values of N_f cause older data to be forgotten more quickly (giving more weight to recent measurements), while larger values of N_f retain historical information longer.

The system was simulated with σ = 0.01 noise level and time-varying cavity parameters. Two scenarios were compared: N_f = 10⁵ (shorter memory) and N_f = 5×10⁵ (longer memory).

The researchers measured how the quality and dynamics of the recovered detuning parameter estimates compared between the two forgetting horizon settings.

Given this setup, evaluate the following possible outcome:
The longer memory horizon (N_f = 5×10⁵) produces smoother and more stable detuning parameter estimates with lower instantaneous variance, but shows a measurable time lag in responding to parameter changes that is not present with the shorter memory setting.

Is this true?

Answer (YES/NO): YES